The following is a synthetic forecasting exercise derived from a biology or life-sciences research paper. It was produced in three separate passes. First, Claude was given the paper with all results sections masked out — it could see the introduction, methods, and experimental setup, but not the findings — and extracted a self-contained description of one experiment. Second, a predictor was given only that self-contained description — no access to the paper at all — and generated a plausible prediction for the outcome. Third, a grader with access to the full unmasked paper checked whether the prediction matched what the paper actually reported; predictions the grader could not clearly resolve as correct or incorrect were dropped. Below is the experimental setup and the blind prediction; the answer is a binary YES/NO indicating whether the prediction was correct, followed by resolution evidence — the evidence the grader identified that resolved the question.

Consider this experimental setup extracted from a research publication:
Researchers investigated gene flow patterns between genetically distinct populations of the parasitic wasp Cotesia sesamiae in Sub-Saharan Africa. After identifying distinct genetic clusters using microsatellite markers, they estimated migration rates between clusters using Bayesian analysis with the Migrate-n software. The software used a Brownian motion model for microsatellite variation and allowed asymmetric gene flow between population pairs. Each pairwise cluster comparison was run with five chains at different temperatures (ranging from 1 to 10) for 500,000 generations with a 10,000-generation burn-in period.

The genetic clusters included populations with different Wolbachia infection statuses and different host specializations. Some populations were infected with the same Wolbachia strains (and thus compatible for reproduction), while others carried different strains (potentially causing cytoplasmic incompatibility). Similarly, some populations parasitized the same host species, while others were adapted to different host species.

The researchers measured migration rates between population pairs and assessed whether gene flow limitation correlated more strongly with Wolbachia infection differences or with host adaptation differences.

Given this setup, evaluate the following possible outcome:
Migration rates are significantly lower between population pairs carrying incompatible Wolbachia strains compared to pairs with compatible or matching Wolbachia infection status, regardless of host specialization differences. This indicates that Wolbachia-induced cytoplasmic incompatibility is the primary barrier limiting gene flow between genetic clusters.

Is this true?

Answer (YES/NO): NO